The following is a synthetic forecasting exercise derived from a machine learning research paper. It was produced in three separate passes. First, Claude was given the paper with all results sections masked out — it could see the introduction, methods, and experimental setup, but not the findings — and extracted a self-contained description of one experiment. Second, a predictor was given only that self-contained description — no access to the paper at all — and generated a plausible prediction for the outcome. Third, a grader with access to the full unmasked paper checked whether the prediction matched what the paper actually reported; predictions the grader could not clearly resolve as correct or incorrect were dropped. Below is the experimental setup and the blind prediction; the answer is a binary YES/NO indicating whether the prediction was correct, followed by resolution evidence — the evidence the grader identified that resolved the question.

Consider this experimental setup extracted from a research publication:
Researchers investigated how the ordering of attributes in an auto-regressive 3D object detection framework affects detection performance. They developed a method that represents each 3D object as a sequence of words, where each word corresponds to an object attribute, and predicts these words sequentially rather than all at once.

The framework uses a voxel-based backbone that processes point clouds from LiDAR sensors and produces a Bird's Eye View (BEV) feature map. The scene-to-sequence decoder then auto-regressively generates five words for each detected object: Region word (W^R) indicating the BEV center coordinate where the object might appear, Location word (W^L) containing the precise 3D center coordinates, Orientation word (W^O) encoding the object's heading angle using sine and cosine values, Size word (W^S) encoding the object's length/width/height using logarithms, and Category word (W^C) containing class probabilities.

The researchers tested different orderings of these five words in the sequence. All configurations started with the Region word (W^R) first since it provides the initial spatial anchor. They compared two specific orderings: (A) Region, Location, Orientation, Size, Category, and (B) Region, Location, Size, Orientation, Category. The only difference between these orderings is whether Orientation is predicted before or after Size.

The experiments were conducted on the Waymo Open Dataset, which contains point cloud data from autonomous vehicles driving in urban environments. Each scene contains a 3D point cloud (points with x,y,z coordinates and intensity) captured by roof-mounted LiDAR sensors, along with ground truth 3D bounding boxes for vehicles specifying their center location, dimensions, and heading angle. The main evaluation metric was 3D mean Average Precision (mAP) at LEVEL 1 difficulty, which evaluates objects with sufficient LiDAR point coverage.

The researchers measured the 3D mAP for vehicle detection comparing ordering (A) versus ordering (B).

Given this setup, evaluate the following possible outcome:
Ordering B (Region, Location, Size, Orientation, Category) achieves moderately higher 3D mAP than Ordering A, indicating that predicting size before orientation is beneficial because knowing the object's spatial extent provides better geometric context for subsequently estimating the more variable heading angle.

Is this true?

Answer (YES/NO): NO